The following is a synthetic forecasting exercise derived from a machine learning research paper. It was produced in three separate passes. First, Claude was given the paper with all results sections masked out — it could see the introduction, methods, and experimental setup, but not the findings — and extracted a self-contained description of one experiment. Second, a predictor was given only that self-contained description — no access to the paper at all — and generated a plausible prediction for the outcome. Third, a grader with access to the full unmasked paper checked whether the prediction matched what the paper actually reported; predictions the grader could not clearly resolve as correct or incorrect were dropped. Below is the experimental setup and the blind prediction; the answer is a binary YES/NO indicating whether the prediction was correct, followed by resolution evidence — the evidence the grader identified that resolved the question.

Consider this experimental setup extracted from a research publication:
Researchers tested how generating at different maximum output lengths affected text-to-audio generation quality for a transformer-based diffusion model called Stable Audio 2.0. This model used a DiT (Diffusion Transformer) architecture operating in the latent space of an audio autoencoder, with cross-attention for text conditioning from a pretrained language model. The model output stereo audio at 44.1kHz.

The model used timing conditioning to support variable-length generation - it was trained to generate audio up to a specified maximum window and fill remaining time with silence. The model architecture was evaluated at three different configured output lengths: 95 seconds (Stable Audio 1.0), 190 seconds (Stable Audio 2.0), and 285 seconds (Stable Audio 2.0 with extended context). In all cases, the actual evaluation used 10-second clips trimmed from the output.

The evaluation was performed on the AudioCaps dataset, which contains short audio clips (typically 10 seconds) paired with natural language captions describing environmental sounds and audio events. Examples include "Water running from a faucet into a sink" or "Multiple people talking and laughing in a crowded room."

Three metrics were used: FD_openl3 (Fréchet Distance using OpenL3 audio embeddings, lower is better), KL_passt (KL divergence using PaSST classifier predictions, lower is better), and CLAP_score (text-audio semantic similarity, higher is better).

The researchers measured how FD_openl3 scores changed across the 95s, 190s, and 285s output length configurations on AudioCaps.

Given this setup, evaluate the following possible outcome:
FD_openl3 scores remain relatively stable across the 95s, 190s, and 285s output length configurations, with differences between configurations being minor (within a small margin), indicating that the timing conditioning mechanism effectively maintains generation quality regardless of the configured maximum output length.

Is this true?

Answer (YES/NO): NO